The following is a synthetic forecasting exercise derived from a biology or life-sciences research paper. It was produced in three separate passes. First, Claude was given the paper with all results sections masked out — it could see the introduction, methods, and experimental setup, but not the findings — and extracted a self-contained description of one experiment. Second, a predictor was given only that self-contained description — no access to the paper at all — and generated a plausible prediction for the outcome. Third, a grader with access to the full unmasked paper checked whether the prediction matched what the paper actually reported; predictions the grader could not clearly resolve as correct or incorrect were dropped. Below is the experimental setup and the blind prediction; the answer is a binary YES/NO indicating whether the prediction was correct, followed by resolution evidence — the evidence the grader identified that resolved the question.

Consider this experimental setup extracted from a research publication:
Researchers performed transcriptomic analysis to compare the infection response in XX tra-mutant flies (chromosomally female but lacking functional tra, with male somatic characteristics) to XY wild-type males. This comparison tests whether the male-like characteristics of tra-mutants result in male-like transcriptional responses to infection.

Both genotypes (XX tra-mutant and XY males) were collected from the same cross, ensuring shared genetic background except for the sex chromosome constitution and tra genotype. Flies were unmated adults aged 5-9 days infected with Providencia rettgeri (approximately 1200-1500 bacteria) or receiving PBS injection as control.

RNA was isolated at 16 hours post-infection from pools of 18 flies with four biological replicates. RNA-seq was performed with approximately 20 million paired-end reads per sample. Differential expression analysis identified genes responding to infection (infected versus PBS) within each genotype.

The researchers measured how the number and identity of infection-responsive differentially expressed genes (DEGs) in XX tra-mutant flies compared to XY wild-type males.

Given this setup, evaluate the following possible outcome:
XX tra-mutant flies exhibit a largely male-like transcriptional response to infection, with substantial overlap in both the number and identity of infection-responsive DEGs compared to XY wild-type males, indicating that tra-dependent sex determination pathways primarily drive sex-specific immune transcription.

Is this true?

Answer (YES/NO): YES